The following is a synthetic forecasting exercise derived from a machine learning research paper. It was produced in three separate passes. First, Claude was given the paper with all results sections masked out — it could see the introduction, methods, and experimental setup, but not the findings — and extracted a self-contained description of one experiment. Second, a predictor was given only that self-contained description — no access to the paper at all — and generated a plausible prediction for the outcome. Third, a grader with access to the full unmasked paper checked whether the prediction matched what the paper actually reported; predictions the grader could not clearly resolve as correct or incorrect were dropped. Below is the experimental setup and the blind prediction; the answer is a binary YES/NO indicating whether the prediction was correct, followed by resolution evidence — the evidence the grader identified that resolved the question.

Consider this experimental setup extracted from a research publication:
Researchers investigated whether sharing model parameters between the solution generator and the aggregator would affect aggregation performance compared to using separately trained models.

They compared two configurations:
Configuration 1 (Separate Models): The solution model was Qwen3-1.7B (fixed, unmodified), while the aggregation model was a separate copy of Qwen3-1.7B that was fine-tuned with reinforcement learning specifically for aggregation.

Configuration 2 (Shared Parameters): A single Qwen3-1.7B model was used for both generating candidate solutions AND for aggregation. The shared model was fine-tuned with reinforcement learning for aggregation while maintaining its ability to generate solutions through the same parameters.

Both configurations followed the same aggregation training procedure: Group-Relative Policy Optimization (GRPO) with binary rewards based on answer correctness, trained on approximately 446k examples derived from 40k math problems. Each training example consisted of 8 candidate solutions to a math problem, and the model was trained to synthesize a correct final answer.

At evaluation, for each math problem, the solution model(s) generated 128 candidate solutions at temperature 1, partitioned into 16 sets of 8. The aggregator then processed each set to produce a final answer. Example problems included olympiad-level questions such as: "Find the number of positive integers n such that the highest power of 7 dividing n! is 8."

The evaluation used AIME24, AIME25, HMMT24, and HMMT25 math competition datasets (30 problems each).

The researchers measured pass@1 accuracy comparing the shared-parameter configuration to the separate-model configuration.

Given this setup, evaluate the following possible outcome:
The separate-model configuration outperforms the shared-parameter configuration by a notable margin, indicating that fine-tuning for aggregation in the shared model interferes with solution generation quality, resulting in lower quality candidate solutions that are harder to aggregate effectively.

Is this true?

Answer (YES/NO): NO